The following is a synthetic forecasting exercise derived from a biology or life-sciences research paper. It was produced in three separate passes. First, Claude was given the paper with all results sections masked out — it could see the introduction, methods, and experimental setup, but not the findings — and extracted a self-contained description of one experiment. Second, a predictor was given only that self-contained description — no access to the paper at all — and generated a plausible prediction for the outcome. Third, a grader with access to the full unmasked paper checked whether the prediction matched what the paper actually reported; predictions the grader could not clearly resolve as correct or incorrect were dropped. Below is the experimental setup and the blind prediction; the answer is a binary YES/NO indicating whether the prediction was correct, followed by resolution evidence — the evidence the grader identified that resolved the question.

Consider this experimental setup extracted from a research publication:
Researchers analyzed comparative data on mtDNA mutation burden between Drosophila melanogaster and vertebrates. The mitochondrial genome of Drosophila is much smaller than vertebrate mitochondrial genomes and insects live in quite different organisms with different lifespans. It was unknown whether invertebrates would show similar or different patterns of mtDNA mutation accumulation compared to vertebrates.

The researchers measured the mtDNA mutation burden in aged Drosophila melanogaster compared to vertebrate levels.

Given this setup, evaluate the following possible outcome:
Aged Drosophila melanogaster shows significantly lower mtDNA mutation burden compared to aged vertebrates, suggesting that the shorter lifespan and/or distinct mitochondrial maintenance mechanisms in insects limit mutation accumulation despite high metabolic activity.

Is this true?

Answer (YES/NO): NO